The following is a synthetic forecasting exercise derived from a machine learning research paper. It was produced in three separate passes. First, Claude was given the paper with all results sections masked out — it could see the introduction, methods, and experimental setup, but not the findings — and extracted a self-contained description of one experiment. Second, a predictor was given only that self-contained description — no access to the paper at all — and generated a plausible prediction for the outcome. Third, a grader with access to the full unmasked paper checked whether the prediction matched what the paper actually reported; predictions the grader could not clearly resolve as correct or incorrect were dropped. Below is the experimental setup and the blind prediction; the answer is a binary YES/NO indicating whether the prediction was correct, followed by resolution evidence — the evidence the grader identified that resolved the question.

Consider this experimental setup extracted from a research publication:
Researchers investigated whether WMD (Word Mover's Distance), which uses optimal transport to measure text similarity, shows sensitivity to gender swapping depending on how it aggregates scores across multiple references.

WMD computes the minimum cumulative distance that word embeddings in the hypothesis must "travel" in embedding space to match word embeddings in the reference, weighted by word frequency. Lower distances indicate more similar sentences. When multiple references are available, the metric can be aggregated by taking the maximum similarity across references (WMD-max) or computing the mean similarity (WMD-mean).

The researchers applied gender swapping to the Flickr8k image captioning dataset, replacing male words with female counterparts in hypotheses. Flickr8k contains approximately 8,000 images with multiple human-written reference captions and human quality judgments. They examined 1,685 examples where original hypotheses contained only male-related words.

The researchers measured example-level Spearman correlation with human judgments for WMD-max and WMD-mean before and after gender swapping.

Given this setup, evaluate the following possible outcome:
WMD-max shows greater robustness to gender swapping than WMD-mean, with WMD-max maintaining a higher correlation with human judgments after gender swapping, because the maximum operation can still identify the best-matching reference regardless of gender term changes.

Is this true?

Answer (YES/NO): YES